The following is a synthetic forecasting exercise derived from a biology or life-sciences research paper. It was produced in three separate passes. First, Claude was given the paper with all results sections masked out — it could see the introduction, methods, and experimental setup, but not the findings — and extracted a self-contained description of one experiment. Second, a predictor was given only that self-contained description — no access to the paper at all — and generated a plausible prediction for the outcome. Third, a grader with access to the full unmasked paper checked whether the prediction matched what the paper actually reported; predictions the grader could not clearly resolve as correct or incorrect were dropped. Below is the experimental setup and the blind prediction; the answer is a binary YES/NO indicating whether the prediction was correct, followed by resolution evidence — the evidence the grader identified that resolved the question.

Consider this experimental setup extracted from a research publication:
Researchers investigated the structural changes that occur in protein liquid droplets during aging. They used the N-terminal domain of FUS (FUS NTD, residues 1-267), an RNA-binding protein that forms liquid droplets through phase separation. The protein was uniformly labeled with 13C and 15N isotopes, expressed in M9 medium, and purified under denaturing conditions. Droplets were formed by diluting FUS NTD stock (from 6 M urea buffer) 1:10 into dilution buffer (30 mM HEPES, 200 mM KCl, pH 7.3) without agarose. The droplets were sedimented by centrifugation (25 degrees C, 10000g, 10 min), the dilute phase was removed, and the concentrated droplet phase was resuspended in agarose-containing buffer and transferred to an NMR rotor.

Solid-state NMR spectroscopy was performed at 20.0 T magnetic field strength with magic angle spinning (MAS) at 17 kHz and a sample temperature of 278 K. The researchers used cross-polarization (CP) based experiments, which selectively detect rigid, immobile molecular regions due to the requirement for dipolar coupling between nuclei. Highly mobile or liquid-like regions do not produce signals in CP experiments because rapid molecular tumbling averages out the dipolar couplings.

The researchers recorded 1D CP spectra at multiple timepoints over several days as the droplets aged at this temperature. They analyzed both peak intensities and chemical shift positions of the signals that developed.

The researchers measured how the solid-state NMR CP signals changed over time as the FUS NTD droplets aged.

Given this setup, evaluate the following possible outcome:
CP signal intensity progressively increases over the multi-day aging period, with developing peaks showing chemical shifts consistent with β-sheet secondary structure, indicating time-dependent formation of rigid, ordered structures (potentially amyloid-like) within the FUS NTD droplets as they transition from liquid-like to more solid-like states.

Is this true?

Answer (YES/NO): YES